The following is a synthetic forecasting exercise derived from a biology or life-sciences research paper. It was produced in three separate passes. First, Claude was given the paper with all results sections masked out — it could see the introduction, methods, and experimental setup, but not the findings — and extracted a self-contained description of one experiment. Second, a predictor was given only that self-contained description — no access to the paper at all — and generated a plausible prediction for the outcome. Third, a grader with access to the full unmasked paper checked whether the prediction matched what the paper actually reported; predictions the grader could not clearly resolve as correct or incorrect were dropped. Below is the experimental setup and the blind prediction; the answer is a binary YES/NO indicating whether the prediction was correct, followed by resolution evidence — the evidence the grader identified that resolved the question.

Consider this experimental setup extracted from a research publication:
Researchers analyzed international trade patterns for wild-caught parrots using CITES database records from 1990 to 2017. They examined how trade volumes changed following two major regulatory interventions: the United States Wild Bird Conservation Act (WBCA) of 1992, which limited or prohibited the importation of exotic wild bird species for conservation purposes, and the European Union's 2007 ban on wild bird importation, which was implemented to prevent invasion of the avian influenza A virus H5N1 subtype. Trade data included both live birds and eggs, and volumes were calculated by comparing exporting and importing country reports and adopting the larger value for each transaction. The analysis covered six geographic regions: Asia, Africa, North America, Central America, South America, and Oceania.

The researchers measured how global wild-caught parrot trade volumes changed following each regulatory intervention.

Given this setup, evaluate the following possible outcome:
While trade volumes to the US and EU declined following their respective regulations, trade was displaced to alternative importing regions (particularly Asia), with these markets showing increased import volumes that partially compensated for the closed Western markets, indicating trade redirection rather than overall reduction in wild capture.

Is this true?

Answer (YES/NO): NO